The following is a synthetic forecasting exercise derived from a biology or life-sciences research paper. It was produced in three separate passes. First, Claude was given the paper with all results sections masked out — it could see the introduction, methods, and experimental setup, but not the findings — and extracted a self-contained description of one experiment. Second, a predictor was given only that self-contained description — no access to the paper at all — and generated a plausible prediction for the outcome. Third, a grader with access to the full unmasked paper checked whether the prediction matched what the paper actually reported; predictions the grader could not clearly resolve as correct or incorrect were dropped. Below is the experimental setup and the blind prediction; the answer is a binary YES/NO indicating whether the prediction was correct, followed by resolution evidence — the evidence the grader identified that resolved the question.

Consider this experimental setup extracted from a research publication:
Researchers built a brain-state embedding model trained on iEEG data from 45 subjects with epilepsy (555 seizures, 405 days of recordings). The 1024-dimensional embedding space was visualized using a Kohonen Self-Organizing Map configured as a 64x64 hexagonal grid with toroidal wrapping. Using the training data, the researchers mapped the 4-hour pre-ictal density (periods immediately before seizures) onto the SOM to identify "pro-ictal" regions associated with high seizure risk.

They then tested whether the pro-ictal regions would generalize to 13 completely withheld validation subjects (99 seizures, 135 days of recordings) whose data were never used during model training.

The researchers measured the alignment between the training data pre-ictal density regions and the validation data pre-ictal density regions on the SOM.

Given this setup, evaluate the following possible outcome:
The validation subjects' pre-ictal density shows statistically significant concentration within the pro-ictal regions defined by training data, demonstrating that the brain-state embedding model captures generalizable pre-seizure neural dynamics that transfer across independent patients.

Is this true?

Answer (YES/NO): NO